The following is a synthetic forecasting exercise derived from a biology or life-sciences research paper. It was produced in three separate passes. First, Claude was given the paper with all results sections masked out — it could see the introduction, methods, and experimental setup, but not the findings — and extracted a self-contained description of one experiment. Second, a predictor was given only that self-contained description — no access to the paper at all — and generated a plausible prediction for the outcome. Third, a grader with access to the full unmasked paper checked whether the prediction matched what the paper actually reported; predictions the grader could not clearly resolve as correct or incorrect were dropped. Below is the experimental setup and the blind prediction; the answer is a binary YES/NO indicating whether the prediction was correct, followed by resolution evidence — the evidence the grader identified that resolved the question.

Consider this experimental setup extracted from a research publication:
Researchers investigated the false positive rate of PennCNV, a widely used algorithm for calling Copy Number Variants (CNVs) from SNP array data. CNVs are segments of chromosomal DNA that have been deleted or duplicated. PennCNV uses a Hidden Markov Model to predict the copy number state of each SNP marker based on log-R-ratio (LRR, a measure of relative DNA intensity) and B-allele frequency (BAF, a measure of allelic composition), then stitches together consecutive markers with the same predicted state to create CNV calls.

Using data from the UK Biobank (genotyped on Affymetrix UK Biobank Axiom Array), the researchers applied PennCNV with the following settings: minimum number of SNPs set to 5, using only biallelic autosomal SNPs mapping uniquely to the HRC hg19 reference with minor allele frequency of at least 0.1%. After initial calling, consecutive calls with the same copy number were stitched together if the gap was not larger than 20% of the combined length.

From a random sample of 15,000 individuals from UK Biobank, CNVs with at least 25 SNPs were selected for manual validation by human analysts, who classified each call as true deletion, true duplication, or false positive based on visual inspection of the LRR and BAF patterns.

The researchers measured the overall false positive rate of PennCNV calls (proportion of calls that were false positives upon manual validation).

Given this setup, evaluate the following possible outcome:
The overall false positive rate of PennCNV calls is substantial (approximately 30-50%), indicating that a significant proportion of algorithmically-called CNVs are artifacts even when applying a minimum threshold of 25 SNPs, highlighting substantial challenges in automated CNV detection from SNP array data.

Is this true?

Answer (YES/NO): NO